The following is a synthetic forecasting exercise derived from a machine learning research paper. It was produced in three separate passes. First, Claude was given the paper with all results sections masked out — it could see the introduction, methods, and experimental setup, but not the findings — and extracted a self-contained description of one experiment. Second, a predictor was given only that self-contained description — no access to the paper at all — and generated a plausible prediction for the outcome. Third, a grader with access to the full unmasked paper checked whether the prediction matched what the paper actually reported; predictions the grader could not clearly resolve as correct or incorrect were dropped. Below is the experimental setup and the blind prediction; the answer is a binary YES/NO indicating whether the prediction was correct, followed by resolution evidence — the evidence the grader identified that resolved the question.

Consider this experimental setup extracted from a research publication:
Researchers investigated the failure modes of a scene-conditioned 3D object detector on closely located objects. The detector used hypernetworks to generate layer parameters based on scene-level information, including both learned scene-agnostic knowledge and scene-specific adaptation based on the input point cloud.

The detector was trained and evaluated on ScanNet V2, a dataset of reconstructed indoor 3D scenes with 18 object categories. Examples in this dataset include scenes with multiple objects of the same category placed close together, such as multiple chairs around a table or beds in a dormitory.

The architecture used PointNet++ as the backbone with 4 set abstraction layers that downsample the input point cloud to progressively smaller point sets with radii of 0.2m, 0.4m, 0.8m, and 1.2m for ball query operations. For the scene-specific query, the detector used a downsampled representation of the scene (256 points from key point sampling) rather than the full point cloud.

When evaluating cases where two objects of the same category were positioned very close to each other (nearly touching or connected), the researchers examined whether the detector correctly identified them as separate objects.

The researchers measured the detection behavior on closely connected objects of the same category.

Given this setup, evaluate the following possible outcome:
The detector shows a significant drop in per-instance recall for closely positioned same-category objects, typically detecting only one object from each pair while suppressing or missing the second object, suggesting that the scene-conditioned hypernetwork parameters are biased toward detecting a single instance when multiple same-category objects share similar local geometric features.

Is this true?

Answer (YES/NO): NO